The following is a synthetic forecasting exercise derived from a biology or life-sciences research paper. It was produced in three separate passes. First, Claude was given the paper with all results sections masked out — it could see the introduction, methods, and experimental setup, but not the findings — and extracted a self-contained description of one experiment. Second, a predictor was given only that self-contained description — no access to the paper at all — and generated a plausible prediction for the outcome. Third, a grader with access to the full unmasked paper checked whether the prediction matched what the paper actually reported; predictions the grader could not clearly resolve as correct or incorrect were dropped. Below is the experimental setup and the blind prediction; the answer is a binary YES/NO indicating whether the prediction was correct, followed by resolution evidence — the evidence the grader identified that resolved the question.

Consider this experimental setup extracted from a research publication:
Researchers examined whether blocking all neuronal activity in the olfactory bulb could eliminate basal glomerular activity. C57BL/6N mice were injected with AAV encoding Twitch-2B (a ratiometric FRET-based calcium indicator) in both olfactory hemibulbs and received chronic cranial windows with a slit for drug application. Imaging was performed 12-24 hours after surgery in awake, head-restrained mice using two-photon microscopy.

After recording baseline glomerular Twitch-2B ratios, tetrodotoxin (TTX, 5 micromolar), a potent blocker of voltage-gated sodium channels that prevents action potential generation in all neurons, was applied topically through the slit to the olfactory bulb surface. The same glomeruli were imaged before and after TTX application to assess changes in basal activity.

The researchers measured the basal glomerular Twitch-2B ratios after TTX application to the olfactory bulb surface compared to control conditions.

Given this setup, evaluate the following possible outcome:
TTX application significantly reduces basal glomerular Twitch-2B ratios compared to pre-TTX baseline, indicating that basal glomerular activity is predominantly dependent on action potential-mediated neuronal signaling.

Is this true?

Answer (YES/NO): YES